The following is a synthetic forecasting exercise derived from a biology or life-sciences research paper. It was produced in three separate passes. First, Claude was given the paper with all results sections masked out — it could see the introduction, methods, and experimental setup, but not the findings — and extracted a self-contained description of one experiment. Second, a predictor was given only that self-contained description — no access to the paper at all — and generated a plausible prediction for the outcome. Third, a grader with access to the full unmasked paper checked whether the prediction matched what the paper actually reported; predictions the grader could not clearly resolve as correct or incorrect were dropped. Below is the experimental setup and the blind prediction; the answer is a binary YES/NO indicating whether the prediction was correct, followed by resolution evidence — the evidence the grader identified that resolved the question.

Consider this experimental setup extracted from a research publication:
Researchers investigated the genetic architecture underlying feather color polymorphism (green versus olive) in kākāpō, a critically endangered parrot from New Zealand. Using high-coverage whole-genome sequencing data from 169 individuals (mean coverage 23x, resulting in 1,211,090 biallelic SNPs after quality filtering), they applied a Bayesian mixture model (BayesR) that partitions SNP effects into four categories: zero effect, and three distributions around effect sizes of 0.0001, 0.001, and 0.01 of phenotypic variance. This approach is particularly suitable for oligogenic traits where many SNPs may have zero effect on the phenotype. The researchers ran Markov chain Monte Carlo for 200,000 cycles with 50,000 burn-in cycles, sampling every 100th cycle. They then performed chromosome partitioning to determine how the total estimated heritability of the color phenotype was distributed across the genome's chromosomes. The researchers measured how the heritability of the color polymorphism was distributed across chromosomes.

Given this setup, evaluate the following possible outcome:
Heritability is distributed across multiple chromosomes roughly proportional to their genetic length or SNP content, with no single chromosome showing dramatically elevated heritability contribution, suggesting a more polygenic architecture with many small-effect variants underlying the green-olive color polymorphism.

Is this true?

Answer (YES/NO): NO